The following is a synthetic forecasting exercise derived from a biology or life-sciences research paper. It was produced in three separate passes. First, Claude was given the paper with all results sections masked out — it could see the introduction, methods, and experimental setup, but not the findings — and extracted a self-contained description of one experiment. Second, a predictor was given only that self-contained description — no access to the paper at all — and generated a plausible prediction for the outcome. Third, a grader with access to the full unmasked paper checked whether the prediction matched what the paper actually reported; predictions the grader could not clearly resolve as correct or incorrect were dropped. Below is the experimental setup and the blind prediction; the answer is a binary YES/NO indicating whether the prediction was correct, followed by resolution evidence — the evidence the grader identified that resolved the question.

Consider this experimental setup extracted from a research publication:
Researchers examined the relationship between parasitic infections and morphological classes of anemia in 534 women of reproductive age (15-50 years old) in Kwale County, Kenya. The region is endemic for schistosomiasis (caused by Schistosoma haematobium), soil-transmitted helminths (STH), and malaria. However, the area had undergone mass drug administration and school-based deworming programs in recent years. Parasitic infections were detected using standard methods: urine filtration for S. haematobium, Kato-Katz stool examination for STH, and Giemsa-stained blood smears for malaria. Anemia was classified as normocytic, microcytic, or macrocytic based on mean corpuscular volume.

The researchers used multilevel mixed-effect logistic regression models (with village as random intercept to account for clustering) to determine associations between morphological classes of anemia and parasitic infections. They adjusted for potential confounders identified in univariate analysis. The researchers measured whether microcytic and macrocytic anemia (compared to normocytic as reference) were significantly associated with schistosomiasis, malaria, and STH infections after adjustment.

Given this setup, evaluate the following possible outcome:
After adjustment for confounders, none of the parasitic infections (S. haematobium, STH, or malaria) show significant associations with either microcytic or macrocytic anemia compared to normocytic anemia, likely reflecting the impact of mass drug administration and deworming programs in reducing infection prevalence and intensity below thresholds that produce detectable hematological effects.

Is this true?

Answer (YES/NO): YES